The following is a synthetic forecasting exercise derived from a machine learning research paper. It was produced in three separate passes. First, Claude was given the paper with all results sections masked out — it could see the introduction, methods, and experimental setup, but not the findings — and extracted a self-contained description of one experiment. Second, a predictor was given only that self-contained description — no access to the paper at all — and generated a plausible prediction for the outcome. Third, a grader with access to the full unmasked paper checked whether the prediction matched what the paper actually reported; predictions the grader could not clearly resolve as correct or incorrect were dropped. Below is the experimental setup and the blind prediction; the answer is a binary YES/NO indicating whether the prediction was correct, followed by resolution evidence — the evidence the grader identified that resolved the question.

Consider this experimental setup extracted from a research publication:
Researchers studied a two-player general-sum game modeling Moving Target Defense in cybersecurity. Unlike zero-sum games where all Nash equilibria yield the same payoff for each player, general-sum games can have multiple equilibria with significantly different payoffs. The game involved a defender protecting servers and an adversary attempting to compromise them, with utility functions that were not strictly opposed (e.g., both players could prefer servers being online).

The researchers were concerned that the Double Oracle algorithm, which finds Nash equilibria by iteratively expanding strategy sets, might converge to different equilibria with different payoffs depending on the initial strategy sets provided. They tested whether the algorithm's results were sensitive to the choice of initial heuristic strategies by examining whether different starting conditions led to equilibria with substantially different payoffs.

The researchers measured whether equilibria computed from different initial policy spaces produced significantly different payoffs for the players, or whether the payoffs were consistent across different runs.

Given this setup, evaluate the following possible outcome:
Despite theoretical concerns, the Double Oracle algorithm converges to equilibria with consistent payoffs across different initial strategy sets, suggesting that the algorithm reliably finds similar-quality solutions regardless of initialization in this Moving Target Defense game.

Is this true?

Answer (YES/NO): YES